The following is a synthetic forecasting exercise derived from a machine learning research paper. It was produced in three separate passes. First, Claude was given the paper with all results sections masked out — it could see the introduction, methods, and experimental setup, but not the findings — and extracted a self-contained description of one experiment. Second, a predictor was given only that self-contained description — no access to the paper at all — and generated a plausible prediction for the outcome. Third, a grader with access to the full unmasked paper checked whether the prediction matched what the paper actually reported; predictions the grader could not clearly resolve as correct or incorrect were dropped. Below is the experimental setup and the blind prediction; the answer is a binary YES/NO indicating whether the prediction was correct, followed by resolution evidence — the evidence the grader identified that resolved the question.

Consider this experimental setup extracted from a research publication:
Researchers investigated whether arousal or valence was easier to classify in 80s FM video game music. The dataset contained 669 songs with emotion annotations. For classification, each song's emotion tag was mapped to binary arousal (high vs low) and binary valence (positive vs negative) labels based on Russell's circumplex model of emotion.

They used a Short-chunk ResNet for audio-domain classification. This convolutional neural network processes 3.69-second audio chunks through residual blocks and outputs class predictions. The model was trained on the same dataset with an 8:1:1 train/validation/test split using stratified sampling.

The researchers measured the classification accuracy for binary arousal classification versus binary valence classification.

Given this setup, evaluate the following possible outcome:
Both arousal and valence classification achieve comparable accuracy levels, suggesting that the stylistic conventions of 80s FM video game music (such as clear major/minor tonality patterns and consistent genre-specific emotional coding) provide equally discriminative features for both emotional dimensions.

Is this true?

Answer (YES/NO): NO